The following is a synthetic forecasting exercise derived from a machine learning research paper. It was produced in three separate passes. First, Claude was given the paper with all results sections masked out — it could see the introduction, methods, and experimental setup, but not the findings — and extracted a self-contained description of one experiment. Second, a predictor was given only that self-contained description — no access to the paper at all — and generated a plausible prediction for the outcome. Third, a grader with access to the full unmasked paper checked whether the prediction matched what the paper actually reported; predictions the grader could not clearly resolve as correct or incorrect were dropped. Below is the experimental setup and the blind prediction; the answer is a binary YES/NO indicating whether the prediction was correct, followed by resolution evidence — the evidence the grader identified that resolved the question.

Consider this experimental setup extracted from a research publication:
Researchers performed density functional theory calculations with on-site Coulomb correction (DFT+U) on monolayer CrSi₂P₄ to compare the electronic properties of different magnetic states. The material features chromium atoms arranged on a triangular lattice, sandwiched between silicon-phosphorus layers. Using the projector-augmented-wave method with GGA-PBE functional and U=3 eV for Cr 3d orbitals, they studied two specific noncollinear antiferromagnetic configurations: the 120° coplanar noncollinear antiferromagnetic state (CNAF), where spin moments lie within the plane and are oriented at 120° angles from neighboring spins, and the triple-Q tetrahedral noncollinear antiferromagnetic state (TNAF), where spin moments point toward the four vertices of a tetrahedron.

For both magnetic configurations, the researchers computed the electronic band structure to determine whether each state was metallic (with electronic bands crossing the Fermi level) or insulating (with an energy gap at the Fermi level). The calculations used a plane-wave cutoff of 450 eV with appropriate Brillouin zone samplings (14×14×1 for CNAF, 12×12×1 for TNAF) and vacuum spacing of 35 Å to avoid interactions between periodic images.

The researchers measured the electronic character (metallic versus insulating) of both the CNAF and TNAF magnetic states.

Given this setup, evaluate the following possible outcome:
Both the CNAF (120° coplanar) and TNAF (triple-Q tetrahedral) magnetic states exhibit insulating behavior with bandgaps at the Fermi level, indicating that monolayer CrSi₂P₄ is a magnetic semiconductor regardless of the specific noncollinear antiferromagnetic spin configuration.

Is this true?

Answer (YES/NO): NO